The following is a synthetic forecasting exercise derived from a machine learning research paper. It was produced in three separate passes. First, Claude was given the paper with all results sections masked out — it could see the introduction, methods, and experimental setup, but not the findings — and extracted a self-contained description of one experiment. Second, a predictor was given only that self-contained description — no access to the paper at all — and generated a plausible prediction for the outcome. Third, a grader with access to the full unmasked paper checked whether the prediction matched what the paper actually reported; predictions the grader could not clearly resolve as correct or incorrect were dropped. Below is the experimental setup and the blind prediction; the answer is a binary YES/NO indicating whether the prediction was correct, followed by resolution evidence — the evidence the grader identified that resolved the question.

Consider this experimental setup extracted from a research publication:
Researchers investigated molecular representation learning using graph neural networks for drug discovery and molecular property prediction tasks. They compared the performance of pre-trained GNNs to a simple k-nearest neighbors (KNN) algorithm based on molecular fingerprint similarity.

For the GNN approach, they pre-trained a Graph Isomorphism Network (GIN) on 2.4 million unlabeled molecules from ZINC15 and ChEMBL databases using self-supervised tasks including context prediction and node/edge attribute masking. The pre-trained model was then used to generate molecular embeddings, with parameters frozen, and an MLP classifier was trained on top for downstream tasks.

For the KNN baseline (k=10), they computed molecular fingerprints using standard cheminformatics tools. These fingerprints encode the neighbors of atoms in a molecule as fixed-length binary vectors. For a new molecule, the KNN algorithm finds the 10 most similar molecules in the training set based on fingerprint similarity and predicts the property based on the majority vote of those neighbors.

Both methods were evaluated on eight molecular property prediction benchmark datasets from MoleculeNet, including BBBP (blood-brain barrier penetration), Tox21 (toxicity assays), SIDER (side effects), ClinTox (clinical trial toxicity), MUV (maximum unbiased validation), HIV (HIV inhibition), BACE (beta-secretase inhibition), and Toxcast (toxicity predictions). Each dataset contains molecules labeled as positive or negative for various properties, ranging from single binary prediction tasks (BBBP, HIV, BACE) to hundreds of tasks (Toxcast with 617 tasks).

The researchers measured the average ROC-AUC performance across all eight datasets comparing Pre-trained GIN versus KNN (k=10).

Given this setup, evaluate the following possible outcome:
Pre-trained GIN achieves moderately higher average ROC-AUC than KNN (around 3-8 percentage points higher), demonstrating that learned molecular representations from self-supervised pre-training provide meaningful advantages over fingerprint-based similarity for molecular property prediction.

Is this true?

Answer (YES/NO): NO